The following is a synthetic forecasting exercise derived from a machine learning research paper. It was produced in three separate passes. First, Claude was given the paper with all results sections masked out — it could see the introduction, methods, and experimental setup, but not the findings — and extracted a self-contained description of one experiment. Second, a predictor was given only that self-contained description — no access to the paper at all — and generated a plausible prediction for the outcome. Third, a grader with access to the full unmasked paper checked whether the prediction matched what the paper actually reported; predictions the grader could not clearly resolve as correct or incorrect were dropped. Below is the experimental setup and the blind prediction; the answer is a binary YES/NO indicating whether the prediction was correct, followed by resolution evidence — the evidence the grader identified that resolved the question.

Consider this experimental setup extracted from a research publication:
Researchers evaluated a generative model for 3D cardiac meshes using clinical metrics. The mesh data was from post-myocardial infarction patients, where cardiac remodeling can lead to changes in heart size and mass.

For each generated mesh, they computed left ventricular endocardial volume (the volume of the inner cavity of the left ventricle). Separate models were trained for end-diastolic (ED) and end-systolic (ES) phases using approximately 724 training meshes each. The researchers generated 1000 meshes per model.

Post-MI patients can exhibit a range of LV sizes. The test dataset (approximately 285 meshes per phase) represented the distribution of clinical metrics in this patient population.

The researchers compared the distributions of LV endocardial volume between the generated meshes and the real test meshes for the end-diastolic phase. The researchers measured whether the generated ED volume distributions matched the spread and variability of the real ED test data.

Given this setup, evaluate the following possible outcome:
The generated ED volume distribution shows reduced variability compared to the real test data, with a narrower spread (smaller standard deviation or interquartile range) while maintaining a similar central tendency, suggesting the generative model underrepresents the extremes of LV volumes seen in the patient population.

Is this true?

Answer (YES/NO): YES